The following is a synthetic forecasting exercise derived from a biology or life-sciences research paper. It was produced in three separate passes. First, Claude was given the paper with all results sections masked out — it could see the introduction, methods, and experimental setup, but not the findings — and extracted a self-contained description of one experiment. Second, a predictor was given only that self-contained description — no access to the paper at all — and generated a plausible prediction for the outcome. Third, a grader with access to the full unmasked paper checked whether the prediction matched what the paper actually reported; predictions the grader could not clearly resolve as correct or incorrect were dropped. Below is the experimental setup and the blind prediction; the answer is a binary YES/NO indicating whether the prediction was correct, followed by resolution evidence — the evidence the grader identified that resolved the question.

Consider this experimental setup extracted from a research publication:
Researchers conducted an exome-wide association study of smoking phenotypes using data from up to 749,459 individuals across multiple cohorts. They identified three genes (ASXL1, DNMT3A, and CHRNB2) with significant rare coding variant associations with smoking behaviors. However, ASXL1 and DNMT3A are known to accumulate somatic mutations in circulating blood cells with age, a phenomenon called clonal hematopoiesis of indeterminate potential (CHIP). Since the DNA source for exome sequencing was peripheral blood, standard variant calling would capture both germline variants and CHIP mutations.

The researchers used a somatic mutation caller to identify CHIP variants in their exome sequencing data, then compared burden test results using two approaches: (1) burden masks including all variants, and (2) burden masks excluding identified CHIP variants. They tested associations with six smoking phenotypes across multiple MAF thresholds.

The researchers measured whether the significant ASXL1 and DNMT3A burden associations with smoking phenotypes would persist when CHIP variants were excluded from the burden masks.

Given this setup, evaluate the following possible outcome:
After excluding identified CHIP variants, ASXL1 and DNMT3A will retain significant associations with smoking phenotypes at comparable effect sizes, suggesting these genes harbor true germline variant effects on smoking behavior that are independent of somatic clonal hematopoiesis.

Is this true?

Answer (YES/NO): NO